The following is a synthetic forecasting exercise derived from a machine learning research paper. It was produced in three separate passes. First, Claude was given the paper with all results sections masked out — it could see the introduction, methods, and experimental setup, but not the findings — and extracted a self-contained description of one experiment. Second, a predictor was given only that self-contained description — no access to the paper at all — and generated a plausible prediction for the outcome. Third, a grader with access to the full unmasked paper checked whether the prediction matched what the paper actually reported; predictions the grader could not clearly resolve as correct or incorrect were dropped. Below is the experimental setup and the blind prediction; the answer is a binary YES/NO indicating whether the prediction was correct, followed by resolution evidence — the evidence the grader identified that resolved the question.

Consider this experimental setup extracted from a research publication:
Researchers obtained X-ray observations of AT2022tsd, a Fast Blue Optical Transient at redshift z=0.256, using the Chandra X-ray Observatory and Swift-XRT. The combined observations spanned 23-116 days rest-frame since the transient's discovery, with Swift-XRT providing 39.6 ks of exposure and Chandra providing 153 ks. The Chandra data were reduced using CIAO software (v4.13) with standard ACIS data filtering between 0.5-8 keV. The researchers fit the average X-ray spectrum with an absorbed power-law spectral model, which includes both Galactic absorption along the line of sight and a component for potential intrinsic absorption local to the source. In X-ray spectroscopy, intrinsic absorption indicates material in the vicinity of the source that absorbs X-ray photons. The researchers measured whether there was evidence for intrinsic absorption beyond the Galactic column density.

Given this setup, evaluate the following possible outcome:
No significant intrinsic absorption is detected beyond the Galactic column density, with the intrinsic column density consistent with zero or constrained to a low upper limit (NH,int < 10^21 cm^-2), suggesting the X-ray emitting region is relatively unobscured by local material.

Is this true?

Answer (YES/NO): NO